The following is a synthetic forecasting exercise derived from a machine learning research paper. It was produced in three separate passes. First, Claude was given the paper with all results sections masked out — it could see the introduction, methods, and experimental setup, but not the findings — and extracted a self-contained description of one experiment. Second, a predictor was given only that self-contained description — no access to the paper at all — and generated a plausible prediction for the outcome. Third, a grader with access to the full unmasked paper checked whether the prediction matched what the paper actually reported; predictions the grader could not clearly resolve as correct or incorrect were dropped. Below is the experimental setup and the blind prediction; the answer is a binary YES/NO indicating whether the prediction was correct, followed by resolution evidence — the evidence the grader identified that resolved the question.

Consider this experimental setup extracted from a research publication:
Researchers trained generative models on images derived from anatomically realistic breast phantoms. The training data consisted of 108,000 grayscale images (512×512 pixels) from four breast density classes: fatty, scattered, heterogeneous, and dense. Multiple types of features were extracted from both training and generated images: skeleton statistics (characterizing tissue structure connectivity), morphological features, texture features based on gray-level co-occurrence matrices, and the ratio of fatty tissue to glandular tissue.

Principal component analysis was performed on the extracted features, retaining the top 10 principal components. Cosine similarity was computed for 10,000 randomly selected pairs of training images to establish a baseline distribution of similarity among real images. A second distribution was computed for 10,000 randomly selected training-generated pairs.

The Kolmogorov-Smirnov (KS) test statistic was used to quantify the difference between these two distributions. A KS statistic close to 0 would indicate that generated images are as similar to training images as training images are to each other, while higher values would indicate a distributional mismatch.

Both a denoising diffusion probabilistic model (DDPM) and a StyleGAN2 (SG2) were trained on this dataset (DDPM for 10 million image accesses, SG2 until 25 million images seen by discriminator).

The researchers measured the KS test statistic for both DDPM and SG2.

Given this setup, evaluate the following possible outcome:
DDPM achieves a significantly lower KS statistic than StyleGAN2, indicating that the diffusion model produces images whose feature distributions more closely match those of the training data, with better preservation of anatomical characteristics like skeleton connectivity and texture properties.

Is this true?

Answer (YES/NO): YES